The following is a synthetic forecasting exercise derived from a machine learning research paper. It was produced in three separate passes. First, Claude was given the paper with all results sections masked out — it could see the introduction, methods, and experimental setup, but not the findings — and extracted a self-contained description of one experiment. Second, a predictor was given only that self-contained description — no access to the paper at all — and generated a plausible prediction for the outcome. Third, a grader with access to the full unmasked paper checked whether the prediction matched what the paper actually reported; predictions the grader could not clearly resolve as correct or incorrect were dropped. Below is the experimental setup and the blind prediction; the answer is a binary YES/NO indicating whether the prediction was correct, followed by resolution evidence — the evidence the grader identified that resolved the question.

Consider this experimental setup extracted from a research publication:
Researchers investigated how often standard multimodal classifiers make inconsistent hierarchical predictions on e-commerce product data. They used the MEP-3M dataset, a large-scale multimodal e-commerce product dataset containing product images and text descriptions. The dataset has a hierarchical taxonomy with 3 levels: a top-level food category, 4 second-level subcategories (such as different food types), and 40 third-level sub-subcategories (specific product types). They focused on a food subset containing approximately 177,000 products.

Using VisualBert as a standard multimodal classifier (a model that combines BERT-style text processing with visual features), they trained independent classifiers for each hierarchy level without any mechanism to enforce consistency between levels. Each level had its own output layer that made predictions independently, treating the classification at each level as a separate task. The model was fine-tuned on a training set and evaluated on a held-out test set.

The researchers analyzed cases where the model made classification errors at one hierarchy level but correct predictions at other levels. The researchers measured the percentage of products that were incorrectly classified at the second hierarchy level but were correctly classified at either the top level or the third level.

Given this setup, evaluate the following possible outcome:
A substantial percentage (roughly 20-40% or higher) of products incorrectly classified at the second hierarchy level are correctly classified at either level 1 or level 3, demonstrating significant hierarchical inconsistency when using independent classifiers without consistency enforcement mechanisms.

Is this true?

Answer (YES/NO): NO